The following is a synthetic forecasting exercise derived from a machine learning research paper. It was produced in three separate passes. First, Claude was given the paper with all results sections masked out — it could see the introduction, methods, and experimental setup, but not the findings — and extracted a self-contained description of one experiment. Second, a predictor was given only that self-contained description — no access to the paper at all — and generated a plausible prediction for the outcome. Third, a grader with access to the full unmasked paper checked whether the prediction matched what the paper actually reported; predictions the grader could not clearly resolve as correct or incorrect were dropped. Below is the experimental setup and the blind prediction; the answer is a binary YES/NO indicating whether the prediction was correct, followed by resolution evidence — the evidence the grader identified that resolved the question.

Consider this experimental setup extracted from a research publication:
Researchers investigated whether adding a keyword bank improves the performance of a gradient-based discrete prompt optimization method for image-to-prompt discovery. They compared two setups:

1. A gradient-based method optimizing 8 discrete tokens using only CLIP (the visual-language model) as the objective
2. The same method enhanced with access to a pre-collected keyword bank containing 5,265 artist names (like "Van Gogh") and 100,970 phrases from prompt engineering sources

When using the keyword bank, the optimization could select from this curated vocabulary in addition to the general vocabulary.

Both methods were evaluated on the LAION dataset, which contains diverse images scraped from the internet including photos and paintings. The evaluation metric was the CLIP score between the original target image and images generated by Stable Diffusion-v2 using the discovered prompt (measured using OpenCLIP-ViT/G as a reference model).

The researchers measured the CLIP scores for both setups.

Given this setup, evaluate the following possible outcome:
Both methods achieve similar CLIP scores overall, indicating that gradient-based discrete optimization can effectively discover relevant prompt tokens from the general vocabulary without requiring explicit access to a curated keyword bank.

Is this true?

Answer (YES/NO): YES